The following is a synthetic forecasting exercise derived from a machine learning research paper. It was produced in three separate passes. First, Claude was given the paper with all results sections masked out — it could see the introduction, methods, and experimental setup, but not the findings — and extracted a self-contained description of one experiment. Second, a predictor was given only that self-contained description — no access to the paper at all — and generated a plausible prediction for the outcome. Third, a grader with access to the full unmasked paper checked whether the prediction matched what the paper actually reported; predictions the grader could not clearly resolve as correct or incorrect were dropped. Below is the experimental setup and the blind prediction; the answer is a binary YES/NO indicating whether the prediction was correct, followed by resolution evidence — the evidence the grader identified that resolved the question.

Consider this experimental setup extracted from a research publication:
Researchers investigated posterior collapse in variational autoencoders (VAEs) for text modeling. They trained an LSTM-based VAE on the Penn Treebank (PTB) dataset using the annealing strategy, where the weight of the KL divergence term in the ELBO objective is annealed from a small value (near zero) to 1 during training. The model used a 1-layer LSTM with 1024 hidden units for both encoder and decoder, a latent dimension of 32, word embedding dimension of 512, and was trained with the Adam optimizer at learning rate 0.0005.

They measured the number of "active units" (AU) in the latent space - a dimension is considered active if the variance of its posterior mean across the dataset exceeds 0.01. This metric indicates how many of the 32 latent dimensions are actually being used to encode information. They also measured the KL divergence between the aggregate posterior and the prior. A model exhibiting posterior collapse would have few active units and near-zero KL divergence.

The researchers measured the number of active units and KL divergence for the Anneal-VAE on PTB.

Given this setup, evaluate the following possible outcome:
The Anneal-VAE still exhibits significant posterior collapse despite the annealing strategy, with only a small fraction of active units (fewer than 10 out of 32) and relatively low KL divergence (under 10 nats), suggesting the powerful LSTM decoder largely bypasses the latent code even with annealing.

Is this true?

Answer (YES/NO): NO